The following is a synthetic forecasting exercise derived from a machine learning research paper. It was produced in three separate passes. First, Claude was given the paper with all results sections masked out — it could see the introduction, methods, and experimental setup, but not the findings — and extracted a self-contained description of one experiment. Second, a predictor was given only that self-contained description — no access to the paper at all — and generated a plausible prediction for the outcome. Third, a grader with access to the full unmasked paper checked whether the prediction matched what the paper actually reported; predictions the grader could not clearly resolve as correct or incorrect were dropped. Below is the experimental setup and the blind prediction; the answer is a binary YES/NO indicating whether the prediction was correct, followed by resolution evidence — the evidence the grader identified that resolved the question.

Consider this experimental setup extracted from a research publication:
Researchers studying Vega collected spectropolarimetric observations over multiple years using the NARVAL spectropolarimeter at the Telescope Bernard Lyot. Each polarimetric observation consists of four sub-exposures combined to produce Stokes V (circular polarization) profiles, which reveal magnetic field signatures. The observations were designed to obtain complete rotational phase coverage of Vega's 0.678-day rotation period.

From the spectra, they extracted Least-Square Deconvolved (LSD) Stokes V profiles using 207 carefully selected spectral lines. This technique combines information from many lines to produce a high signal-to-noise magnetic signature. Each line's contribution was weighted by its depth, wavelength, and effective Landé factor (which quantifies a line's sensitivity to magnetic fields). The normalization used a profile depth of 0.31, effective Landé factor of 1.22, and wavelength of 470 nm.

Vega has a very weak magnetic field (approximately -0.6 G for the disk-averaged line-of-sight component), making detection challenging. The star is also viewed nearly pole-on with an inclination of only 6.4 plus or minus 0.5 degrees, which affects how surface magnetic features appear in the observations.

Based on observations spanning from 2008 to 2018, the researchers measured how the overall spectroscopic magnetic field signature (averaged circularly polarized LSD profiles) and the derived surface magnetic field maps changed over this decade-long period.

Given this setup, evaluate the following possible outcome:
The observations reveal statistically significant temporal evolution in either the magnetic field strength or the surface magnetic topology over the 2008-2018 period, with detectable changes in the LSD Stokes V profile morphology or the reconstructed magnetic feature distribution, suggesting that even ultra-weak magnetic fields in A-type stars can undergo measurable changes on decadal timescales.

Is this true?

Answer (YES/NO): NO